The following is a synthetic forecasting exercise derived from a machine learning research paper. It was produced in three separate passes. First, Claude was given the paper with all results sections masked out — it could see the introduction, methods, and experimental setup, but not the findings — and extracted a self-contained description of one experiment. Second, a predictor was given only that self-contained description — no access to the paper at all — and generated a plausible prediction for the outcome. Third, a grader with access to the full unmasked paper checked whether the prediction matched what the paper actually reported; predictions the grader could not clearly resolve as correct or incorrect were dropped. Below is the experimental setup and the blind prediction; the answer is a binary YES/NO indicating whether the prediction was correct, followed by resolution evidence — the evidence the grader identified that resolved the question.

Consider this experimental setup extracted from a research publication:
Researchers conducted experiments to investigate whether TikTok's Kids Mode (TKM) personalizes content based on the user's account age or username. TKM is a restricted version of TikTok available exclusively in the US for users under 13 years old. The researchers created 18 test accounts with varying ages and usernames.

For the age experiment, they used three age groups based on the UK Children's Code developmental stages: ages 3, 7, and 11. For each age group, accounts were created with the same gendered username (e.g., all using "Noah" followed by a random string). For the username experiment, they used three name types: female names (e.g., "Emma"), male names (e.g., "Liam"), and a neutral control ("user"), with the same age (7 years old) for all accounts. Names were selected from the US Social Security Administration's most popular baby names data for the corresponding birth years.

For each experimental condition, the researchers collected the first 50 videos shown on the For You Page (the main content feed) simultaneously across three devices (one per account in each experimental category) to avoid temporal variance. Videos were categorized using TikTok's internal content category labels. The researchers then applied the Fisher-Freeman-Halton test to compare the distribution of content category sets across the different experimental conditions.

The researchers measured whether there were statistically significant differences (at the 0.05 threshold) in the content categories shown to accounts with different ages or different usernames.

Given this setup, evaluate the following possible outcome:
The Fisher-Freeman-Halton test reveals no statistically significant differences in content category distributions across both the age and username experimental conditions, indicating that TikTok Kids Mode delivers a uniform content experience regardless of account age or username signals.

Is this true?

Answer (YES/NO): YES